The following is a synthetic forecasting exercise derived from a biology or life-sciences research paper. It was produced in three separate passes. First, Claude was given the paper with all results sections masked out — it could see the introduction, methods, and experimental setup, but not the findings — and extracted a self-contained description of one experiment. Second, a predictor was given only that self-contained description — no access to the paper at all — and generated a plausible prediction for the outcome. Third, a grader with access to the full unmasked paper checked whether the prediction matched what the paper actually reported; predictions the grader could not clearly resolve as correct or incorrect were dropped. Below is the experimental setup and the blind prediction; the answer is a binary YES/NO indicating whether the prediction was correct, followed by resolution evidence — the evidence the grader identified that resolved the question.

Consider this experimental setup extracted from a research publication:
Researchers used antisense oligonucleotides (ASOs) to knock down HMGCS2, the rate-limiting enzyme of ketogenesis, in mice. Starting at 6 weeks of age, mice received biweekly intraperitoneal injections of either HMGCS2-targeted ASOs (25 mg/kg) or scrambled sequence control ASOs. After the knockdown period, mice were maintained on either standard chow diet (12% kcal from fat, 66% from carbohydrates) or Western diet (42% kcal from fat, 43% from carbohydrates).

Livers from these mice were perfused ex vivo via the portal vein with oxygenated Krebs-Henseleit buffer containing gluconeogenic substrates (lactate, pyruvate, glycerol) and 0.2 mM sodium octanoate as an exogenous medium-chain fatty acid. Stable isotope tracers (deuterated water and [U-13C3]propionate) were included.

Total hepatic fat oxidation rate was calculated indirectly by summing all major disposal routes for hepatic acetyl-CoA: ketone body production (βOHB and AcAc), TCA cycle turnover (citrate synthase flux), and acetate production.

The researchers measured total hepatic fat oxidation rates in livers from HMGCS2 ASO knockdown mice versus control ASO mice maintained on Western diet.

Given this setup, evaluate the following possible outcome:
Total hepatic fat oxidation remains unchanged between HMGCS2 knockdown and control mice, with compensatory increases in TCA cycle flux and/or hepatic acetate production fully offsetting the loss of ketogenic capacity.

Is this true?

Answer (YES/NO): NO